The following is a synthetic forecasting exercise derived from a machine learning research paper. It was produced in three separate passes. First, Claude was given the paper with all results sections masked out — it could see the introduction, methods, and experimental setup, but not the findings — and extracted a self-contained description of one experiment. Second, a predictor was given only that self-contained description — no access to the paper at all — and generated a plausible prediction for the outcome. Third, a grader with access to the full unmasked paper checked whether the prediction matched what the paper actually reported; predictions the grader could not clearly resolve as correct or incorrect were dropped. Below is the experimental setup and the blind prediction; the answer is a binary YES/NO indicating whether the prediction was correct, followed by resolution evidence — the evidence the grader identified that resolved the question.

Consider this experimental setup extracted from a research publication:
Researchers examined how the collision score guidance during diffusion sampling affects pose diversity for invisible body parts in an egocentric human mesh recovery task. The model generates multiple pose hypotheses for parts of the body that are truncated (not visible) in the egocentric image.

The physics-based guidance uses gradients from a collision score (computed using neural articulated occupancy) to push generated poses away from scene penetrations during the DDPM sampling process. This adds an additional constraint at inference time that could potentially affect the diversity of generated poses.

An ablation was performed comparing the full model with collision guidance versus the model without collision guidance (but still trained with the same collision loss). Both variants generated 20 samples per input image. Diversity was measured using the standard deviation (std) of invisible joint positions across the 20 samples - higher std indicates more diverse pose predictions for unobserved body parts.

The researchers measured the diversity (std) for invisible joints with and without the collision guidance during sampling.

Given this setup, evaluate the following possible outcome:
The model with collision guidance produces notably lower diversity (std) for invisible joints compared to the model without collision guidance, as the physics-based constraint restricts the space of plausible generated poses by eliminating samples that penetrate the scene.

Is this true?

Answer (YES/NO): NO